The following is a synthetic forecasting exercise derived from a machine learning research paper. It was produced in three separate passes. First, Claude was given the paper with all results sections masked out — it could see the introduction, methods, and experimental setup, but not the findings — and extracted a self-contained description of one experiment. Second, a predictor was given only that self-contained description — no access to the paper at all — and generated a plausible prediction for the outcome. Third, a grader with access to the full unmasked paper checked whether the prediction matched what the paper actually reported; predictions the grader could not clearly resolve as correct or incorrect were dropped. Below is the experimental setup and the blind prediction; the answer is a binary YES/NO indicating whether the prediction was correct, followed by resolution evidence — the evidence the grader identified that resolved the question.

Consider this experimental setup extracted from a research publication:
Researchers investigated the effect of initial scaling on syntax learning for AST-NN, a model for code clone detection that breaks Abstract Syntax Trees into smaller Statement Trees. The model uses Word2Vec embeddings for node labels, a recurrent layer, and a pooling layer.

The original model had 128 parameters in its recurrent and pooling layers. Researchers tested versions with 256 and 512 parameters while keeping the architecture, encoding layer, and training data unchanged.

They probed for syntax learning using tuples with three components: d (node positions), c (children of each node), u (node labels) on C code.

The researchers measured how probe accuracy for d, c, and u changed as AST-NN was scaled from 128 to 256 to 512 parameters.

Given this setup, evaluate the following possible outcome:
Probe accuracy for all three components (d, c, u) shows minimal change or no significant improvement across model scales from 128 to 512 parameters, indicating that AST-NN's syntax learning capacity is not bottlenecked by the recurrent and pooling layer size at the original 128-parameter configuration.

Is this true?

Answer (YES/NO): NO